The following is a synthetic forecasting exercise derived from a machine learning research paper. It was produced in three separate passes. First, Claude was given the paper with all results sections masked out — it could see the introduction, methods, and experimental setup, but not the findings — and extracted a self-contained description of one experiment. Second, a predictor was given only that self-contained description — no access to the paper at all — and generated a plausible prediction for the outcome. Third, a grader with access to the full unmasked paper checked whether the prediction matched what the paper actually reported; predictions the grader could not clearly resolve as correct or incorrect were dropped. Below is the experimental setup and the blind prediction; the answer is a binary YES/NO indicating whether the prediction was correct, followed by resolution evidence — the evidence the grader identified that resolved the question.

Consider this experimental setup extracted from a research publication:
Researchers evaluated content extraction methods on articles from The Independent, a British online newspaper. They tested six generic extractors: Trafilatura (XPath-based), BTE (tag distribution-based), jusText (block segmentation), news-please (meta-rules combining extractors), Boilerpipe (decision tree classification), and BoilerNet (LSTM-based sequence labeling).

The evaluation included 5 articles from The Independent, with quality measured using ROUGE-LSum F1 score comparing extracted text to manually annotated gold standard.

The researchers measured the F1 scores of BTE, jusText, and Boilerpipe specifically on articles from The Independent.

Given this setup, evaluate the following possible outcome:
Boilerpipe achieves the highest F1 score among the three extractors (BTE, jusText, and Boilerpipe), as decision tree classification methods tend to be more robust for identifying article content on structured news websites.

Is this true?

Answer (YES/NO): NO